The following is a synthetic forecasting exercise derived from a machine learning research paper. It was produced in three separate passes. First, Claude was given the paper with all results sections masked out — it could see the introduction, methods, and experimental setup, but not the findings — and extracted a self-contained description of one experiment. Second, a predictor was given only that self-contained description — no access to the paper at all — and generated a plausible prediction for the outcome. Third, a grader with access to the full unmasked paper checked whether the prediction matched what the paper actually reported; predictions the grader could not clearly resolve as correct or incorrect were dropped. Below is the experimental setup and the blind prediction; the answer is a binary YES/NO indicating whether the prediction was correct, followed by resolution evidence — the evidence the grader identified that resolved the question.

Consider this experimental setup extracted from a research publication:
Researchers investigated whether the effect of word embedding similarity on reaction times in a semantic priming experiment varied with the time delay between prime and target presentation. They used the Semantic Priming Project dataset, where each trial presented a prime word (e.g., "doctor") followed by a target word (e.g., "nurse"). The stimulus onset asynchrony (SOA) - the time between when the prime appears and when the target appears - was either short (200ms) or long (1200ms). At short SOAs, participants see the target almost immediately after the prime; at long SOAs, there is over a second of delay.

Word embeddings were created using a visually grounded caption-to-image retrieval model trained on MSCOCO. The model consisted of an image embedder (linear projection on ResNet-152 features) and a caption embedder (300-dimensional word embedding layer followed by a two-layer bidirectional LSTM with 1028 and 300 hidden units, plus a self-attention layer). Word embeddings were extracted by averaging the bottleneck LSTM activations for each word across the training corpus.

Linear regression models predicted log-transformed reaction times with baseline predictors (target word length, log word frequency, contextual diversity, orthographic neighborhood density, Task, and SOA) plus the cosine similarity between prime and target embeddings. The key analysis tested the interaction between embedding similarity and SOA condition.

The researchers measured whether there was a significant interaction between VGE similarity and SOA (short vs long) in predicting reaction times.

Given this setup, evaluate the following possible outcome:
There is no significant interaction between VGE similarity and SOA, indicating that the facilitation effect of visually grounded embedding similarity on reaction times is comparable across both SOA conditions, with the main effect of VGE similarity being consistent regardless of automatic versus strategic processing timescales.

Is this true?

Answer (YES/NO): YES